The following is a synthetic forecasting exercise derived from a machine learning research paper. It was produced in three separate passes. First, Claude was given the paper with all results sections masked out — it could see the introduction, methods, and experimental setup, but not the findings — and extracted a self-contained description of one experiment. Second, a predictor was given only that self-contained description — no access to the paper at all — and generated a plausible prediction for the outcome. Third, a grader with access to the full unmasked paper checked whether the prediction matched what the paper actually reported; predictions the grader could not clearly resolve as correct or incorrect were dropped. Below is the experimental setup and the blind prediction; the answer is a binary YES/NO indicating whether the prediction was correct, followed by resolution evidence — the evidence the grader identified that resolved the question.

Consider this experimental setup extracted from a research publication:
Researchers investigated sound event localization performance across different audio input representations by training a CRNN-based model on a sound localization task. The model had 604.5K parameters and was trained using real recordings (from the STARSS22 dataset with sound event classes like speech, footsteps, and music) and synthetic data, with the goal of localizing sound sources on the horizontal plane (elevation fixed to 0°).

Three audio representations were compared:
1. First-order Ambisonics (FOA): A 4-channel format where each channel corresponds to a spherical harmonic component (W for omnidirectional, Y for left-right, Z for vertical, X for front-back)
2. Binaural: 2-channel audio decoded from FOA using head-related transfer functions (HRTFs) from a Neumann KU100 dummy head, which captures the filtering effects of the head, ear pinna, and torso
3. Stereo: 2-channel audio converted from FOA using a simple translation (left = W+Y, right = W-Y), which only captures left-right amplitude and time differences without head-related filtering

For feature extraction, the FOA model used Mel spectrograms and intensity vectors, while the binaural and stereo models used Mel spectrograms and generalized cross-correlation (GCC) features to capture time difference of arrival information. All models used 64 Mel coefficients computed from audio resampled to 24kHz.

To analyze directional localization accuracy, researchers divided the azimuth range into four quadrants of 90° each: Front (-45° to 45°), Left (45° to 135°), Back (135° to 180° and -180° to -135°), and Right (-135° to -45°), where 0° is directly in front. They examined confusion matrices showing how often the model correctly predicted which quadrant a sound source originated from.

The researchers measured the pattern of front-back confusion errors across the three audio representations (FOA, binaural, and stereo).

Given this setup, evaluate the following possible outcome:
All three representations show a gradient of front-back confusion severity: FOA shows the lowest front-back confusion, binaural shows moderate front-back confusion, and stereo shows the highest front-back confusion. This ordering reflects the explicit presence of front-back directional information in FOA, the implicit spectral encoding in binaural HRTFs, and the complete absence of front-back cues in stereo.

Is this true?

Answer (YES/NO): YES